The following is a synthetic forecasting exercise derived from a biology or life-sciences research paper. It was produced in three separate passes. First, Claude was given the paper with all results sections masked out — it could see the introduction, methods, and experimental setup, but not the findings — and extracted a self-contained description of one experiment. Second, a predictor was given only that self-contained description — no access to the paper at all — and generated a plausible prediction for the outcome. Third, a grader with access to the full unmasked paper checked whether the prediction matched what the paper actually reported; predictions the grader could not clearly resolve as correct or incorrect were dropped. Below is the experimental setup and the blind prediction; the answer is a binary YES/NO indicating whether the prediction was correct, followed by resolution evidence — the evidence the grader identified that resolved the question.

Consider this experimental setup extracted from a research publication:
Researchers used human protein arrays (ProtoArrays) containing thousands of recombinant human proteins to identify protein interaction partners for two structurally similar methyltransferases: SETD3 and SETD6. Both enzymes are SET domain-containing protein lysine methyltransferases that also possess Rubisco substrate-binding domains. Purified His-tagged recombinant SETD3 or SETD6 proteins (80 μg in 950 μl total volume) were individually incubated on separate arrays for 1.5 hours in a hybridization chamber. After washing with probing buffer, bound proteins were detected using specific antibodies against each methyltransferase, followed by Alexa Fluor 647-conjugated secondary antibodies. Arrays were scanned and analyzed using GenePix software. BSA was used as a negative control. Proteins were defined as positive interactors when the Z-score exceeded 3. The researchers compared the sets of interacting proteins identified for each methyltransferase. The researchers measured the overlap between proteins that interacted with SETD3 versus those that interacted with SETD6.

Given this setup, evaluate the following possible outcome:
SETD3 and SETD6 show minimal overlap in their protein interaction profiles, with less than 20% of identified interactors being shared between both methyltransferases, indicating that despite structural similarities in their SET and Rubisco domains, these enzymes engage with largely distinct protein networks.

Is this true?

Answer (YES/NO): NO